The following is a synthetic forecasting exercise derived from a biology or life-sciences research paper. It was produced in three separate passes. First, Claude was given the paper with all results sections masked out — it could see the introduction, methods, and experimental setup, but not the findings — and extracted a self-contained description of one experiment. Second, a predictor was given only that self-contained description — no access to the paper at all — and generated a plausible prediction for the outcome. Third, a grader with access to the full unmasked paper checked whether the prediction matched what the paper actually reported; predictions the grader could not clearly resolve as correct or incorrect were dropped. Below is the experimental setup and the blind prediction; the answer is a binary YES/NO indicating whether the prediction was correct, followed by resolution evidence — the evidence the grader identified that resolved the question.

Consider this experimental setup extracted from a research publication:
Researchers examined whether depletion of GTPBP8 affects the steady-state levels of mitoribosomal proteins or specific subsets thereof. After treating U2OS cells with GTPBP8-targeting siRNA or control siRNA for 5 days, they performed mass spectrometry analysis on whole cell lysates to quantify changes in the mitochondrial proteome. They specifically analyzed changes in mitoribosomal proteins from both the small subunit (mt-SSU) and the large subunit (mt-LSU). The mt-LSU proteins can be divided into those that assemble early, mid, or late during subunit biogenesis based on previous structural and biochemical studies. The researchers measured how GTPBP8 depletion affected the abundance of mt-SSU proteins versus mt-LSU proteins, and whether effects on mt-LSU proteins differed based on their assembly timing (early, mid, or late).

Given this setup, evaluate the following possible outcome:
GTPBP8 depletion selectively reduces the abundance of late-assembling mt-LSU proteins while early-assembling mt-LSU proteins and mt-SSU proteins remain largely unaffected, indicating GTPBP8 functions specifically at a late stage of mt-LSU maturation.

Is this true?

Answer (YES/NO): NO